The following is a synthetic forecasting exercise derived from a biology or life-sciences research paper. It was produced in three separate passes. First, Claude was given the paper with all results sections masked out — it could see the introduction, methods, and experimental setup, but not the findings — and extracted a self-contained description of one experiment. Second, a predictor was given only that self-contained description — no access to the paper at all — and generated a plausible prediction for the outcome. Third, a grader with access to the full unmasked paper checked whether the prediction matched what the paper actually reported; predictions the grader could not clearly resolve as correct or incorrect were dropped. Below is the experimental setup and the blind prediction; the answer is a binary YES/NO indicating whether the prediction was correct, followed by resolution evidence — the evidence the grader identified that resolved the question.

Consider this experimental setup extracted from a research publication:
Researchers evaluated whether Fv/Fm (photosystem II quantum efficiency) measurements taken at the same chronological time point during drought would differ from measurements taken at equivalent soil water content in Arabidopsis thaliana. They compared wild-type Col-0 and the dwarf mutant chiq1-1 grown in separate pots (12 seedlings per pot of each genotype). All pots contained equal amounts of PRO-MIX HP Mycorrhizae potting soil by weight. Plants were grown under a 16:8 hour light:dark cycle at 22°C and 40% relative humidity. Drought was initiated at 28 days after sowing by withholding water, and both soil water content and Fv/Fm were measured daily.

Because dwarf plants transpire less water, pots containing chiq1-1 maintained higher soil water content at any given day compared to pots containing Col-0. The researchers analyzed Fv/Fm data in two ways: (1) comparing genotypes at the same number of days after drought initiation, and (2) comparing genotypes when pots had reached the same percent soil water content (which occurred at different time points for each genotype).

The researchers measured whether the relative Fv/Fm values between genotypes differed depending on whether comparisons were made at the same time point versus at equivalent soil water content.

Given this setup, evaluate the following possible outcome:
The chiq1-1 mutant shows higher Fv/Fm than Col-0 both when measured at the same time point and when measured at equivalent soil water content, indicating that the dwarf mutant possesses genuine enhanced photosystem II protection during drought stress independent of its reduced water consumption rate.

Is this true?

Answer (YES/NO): NO